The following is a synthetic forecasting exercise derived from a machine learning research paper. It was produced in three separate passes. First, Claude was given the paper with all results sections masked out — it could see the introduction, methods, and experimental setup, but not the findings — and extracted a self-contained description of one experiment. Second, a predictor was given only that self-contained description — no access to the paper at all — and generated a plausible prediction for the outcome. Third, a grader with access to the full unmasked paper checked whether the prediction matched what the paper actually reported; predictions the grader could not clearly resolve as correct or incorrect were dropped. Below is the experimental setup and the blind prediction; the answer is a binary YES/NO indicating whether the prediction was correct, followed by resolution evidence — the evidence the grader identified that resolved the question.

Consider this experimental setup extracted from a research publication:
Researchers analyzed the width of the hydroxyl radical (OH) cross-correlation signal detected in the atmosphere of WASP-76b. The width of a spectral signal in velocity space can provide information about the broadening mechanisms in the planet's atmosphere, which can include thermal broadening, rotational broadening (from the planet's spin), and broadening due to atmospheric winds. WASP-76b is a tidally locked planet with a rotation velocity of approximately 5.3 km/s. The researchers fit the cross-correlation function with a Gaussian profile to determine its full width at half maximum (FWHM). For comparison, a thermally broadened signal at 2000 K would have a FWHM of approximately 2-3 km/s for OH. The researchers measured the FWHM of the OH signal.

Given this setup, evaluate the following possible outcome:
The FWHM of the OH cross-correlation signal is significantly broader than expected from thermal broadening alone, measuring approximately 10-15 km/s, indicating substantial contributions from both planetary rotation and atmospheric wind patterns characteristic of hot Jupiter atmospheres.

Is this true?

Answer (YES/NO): NO